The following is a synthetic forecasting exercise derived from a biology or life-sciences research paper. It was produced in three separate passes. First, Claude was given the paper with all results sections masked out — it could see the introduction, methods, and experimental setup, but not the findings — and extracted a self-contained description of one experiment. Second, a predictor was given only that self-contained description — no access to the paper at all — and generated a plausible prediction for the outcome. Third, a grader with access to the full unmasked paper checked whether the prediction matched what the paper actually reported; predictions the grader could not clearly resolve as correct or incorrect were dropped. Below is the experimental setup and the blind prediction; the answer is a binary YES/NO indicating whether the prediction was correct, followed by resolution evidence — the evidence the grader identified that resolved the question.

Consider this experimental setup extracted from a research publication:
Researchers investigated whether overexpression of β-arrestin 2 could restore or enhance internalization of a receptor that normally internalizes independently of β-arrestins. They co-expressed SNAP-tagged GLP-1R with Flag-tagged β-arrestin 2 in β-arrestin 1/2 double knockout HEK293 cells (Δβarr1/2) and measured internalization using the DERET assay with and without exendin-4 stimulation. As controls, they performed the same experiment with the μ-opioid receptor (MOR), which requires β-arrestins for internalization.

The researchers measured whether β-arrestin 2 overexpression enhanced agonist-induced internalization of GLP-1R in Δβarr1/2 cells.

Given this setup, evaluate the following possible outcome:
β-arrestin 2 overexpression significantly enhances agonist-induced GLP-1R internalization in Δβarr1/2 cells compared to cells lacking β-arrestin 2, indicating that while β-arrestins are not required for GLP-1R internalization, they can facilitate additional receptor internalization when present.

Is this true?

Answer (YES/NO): NO